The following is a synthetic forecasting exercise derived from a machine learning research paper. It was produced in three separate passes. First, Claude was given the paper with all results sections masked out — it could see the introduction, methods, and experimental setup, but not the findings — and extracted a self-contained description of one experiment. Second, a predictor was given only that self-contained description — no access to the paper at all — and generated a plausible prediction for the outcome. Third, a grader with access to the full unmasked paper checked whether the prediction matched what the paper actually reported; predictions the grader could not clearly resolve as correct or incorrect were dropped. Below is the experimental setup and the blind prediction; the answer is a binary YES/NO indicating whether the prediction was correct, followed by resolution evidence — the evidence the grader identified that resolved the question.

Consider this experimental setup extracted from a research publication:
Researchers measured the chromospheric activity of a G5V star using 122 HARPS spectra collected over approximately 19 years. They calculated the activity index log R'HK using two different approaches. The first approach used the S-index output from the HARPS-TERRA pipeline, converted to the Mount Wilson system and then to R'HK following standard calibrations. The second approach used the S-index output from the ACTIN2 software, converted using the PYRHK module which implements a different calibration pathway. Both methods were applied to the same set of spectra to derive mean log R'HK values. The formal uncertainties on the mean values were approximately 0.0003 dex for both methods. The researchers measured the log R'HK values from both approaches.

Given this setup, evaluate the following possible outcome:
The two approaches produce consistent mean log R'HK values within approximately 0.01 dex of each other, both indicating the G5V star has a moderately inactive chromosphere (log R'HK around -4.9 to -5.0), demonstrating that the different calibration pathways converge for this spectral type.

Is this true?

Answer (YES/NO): NO